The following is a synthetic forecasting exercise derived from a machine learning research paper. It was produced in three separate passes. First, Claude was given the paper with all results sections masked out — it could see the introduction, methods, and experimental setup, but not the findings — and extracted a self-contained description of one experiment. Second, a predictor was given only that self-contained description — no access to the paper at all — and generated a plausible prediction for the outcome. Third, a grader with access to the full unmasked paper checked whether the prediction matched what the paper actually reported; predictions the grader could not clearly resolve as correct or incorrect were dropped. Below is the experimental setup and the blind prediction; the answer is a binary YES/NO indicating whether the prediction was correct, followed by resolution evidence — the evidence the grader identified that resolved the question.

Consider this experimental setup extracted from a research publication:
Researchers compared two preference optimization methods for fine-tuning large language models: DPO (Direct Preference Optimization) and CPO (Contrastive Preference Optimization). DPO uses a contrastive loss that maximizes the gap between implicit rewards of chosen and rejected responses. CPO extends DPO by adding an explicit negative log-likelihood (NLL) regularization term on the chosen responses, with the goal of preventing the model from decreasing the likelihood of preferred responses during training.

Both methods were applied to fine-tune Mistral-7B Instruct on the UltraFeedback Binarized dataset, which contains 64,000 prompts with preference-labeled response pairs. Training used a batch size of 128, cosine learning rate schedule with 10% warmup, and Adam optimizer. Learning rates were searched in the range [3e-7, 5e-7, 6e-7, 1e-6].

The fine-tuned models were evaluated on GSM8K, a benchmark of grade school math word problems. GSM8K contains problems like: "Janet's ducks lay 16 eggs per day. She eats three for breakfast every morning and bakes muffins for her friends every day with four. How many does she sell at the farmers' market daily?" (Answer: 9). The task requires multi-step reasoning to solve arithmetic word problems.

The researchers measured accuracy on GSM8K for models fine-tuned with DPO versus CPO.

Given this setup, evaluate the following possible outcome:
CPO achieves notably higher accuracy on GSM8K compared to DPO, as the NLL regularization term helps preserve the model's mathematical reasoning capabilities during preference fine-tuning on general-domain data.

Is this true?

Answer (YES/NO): YES